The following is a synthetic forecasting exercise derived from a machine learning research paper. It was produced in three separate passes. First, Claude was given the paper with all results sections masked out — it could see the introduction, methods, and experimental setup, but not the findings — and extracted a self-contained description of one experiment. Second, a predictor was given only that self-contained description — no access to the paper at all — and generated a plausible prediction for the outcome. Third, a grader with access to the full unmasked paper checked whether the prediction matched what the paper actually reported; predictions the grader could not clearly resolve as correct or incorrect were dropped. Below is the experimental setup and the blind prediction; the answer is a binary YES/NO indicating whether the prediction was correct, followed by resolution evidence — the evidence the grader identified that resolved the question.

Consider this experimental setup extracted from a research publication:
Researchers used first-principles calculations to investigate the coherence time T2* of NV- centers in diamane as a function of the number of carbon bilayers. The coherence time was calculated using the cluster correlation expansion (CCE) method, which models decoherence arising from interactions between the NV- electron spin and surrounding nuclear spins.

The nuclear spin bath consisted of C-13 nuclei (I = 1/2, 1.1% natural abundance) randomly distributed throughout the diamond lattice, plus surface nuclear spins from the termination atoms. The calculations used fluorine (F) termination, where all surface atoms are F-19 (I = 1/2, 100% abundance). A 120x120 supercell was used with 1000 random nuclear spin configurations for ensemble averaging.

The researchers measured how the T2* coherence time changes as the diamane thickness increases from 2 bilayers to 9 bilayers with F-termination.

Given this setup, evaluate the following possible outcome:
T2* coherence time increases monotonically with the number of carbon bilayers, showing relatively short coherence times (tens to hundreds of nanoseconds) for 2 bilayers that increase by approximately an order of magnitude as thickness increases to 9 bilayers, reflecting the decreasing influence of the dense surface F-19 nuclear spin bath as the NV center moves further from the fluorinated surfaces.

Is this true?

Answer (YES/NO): NO